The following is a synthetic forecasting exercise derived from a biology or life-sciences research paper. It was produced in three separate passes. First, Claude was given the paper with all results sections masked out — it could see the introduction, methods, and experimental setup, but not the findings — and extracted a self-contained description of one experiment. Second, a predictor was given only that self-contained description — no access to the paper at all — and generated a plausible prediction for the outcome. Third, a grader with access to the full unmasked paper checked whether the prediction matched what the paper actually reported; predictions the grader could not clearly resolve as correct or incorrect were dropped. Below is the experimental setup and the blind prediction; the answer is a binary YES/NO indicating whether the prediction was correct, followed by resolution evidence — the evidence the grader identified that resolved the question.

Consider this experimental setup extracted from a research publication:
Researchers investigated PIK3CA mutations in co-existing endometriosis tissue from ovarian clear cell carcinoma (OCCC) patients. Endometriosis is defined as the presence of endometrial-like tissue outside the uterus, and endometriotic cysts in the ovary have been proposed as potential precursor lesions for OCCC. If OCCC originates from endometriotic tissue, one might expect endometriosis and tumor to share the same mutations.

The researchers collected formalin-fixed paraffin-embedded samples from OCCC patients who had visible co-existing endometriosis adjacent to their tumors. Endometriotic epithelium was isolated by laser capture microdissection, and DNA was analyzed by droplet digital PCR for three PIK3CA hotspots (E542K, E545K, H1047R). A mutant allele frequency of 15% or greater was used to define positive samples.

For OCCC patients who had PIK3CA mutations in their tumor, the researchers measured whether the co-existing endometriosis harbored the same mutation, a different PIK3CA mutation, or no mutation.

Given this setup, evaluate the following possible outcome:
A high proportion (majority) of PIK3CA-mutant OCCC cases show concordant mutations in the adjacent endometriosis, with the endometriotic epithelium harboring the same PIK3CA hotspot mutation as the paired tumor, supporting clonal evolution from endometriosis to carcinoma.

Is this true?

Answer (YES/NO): NO